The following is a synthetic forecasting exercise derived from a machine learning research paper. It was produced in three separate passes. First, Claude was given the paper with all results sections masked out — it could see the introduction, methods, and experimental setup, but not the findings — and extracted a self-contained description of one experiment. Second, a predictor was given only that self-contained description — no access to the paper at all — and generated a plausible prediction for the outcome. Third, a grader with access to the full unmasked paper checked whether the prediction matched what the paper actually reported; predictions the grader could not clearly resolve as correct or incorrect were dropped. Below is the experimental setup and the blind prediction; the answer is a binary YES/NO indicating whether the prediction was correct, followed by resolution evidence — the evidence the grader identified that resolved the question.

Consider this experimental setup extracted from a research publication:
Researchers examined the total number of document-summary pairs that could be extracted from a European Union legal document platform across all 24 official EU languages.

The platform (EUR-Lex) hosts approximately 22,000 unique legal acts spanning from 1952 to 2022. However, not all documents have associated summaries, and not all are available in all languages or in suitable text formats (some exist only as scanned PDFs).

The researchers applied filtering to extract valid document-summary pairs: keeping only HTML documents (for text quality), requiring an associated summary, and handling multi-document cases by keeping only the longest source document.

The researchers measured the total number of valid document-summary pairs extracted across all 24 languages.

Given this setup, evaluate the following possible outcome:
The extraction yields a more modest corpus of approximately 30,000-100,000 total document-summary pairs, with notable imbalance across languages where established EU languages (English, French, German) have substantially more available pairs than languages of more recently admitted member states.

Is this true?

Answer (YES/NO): YES